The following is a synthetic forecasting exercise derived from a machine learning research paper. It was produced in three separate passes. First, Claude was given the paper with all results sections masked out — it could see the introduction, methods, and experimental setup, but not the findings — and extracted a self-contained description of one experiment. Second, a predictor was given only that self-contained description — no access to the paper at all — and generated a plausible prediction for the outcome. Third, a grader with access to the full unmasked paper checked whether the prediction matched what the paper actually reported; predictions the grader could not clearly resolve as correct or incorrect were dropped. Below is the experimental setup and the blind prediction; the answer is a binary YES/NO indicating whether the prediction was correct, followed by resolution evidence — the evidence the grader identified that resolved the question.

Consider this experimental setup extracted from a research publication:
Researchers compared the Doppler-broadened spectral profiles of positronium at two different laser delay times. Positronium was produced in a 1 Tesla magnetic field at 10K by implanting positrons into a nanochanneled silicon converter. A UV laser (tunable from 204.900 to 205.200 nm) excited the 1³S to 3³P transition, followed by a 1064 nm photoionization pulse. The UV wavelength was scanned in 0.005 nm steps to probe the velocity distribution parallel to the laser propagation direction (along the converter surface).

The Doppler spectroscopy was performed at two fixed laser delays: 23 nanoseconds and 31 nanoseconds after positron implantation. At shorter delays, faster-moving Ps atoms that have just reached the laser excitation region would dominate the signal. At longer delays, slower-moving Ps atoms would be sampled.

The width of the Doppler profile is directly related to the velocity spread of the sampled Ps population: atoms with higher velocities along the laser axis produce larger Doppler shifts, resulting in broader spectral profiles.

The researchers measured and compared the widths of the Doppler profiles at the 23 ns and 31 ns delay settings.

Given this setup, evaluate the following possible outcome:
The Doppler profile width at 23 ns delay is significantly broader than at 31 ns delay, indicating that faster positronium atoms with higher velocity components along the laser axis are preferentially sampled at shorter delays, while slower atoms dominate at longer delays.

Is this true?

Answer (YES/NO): NO